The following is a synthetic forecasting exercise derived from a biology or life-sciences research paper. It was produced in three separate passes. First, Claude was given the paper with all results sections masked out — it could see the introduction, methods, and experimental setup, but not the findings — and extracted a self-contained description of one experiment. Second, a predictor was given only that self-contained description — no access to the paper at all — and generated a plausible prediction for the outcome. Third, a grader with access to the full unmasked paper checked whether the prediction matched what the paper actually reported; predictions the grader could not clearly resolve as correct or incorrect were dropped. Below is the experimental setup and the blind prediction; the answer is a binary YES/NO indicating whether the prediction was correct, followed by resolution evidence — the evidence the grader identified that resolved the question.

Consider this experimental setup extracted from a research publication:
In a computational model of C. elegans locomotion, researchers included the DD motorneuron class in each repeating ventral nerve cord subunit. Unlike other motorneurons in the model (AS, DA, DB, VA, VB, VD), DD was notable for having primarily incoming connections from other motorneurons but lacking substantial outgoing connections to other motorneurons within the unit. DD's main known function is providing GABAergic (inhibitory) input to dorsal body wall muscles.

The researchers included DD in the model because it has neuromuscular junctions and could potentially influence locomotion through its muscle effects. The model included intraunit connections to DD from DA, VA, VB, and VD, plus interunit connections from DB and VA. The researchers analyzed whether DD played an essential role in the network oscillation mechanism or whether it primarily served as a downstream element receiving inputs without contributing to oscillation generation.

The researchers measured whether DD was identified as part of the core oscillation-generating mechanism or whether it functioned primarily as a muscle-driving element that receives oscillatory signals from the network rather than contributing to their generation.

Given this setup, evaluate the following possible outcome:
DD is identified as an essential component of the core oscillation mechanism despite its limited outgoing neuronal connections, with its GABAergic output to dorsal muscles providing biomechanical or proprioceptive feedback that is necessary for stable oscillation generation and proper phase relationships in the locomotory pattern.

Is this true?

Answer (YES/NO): NO